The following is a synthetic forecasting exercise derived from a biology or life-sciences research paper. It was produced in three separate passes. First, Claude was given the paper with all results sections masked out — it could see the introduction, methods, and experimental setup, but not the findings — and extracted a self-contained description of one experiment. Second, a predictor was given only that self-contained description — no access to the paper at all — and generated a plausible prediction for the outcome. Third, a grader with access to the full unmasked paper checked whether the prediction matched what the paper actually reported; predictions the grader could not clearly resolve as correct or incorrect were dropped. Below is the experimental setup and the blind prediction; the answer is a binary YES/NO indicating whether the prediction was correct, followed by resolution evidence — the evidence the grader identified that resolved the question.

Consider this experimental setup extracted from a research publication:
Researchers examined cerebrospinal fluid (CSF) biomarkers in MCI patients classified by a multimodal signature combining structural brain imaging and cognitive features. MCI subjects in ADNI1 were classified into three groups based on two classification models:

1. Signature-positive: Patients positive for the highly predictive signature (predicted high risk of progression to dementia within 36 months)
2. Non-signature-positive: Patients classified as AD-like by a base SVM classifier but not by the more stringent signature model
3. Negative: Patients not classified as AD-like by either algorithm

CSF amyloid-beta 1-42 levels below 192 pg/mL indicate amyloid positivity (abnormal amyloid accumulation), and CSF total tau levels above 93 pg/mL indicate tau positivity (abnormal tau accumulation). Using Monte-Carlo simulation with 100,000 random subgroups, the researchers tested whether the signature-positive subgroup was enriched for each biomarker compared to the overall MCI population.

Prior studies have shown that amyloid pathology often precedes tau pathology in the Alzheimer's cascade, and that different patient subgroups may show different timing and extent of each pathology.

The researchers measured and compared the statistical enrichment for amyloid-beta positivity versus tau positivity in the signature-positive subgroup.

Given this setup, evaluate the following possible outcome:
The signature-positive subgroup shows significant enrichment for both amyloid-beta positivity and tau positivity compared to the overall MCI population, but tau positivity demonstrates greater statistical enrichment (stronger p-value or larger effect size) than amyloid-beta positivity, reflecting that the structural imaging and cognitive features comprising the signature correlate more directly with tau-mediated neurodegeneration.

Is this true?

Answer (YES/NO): NO